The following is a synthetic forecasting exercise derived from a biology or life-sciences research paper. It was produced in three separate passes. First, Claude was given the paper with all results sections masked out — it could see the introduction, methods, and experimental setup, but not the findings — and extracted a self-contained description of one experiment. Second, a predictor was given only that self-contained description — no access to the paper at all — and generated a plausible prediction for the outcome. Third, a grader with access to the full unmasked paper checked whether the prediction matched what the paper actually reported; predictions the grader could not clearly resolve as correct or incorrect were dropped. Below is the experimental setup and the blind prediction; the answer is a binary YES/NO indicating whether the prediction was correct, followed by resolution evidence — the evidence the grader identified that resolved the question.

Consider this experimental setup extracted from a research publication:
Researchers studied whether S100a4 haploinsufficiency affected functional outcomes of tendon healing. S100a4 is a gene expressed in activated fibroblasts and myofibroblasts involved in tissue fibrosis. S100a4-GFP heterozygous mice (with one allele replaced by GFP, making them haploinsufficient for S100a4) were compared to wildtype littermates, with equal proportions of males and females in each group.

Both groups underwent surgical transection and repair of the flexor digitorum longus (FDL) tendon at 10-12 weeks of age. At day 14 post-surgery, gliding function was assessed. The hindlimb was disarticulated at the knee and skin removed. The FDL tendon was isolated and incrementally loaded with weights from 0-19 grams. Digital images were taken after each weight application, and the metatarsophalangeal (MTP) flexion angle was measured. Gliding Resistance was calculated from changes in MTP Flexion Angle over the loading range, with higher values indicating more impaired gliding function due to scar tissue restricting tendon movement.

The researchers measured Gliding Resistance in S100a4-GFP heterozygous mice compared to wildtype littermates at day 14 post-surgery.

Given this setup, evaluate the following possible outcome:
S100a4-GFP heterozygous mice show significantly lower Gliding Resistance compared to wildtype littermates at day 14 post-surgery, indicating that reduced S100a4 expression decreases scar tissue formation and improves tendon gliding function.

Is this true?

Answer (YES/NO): YES